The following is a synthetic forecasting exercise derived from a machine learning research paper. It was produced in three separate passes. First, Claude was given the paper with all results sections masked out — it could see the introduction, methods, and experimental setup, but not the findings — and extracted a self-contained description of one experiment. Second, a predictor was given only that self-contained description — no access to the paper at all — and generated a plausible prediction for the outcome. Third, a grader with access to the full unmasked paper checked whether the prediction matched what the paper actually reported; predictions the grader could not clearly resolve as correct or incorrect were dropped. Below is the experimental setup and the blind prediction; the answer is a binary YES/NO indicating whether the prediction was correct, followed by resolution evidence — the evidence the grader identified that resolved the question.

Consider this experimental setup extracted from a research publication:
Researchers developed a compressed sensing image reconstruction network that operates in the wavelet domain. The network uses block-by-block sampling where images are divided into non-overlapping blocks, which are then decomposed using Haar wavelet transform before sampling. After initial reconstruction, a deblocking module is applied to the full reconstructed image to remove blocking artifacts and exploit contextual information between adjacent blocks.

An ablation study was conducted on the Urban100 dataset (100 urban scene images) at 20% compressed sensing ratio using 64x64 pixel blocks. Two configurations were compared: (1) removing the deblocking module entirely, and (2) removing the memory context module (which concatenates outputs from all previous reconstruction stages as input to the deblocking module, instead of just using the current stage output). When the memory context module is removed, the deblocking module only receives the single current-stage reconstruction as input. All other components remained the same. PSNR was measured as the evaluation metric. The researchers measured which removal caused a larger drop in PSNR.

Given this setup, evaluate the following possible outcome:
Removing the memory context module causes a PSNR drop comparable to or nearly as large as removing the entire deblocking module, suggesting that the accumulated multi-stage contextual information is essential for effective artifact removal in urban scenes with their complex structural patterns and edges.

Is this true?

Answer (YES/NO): NO